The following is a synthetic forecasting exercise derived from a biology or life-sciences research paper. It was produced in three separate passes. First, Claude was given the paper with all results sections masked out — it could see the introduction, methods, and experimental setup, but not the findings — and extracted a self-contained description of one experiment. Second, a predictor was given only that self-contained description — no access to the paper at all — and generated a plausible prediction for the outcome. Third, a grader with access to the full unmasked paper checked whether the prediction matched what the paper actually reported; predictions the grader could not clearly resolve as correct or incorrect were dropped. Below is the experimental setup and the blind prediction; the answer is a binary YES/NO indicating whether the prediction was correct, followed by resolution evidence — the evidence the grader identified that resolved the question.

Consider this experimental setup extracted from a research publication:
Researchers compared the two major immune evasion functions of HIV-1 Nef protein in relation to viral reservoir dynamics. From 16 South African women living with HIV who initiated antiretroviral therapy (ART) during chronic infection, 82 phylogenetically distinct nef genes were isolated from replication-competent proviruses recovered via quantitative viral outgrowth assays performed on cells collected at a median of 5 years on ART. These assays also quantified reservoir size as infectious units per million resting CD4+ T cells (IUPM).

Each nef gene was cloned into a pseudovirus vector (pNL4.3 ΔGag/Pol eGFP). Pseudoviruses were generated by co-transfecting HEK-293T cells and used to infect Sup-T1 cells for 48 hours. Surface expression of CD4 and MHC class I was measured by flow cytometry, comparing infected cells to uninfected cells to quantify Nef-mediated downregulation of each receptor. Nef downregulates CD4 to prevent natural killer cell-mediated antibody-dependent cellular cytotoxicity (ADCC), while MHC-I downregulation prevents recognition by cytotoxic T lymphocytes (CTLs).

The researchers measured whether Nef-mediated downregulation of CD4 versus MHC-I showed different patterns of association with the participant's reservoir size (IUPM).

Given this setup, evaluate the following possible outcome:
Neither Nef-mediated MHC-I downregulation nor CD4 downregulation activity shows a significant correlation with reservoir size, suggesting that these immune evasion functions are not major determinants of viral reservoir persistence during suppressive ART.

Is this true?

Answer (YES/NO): NO